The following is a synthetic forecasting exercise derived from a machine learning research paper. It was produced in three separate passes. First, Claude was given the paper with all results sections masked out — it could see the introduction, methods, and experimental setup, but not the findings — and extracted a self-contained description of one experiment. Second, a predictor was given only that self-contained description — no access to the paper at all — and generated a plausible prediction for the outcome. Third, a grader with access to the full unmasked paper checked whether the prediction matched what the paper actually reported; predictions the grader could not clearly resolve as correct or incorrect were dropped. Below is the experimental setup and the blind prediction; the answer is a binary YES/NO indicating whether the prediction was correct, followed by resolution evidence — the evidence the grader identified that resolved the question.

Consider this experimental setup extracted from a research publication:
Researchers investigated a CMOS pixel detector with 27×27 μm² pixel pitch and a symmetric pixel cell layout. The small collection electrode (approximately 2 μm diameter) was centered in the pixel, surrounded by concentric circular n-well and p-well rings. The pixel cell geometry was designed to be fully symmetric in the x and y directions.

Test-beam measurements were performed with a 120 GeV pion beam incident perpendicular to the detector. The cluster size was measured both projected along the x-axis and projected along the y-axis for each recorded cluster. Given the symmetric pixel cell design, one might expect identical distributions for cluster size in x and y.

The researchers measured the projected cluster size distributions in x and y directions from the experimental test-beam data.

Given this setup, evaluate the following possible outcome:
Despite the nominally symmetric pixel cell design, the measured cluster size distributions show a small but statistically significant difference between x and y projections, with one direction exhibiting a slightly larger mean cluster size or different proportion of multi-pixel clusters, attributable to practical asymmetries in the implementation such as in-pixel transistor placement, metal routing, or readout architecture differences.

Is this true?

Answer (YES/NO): YES